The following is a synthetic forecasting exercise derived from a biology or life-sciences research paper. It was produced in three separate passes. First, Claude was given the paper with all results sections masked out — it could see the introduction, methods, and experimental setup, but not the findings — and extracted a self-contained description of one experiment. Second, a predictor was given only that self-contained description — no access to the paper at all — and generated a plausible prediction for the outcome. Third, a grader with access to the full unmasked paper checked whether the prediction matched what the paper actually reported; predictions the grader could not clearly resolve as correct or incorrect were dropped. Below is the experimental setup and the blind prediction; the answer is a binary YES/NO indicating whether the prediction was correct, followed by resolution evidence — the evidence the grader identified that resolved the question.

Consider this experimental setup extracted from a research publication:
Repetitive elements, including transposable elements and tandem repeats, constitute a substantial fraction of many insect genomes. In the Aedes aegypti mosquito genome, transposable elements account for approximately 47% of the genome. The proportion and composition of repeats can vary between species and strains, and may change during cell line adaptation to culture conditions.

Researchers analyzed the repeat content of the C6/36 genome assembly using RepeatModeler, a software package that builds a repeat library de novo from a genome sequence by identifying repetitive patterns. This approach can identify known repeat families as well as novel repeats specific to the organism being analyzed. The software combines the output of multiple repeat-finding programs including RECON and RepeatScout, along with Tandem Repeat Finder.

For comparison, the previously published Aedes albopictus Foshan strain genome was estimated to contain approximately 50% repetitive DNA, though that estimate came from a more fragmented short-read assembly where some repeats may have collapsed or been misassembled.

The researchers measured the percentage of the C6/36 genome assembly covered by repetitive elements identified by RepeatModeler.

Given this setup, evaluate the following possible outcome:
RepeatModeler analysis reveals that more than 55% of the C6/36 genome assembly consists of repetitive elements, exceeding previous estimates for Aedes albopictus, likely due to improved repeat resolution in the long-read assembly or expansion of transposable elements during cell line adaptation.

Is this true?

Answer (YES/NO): NO